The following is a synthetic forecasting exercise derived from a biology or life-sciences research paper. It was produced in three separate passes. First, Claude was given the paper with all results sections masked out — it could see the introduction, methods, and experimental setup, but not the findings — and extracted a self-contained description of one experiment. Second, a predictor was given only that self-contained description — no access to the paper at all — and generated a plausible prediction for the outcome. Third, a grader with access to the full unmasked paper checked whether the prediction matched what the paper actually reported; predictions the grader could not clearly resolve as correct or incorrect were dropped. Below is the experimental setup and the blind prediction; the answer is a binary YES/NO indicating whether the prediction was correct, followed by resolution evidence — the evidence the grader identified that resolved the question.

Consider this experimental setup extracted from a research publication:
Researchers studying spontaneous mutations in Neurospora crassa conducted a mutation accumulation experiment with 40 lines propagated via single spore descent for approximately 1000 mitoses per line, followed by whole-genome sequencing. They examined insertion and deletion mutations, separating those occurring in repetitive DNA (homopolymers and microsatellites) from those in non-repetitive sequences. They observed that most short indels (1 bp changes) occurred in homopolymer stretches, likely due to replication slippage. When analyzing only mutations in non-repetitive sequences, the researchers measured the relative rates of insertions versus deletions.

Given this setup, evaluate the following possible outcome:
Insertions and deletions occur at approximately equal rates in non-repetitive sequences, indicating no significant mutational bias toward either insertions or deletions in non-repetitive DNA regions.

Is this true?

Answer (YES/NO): NO